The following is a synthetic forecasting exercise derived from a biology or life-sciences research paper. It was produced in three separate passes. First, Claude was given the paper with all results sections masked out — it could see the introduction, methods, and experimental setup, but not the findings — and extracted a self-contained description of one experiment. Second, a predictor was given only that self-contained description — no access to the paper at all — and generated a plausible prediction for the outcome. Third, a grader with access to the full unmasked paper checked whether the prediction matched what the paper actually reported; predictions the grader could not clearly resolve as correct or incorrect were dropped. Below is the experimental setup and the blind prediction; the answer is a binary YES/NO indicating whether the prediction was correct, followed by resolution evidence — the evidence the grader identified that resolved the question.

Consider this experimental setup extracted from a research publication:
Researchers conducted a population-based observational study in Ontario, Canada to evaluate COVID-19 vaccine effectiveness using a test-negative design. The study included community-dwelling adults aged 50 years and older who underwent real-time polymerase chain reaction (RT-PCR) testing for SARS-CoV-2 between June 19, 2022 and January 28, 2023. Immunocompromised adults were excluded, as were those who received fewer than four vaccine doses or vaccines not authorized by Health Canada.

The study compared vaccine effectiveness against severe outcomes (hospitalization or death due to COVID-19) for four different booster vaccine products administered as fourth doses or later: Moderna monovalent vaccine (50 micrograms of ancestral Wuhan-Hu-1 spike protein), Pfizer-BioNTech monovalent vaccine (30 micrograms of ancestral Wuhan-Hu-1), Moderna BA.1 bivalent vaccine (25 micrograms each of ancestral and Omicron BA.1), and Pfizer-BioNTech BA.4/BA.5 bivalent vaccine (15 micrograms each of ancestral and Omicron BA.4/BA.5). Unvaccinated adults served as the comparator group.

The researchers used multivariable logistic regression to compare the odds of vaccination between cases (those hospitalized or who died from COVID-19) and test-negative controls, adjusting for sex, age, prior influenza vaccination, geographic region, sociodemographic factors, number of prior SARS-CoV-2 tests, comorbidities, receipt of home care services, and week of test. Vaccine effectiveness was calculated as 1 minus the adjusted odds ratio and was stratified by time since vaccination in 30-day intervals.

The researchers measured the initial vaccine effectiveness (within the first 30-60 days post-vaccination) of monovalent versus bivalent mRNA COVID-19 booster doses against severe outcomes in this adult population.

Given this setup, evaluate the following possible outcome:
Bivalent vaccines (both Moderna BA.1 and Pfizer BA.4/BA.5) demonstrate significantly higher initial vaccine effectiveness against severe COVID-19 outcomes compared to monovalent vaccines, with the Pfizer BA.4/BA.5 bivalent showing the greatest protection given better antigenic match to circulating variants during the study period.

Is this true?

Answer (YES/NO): NO